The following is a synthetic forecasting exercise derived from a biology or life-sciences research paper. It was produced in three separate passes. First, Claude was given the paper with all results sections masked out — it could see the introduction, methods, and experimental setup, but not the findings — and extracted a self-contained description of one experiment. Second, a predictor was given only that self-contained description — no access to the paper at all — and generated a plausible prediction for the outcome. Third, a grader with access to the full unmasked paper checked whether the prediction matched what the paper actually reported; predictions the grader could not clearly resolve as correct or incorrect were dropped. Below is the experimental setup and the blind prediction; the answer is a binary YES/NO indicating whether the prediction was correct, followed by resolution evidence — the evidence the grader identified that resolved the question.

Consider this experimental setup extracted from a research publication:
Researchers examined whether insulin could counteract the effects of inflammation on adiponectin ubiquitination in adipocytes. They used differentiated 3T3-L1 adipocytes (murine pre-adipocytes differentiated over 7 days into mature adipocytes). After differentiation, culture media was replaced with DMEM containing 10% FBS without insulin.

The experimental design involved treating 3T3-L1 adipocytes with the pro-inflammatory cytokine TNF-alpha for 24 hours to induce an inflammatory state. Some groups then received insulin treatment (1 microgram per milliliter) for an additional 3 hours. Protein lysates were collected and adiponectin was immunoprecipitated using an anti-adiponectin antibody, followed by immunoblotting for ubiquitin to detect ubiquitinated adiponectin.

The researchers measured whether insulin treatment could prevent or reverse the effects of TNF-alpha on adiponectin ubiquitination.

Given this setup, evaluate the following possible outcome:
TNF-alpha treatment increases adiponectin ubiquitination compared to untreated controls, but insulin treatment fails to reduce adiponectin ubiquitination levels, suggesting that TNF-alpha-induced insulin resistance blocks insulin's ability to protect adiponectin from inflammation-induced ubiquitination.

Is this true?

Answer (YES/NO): YES